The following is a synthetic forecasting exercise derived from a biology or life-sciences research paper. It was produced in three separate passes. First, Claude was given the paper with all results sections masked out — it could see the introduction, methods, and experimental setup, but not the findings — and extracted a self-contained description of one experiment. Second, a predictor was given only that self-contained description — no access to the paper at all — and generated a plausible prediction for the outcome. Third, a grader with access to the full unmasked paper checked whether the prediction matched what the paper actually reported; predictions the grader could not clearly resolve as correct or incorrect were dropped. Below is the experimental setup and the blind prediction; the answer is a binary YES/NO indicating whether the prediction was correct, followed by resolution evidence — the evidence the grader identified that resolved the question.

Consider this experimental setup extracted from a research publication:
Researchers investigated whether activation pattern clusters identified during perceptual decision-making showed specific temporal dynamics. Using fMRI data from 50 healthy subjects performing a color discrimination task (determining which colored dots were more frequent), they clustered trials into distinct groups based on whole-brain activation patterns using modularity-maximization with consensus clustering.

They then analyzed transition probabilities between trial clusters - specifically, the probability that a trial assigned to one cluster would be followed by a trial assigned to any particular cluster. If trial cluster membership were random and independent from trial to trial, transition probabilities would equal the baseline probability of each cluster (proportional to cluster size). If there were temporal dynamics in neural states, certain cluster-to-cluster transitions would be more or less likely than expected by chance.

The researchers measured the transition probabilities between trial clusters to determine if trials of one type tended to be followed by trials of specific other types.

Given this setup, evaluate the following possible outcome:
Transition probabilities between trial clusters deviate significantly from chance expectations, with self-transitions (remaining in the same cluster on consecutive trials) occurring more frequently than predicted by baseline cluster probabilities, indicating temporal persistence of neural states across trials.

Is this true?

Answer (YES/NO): YES